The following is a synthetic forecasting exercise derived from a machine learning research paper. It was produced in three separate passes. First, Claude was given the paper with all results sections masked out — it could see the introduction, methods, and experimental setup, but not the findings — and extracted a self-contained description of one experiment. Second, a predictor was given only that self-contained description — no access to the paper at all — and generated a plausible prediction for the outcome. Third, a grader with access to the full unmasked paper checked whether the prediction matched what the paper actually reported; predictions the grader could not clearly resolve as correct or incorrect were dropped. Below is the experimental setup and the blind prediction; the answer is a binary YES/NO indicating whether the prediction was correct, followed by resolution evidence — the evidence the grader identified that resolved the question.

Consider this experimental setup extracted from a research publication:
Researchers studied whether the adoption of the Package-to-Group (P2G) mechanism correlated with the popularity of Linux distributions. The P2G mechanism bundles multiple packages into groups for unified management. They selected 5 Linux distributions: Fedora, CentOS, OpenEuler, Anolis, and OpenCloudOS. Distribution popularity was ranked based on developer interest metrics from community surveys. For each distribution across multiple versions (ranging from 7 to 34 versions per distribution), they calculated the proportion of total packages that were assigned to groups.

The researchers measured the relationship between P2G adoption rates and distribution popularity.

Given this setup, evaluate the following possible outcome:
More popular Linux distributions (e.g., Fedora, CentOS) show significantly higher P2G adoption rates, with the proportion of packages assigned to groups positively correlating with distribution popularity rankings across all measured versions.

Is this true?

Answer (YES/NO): NO